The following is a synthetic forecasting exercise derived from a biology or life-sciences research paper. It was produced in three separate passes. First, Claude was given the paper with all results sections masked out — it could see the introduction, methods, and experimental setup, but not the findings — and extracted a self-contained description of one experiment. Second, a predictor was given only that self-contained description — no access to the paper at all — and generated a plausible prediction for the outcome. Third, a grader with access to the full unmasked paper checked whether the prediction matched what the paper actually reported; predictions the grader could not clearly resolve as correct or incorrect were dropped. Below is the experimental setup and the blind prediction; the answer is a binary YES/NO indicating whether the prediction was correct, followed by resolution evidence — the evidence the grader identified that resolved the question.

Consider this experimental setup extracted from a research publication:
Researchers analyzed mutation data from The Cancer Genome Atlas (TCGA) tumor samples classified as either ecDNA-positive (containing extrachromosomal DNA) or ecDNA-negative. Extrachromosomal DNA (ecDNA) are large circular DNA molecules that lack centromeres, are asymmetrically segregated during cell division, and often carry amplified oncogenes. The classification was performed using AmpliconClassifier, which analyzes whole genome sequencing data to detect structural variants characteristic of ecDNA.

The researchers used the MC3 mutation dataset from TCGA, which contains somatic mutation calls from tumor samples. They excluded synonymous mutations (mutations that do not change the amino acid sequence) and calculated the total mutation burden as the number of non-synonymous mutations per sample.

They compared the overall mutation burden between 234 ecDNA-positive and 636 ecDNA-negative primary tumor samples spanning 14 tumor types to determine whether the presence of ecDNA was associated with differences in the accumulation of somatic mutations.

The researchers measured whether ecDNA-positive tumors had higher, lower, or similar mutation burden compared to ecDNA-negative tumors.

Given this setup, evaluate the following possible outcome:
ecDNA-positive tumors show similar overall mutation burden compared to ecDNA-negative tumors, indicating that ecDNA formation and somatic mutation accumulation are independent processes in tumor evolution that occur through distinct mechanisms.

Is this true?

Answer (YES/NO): NO